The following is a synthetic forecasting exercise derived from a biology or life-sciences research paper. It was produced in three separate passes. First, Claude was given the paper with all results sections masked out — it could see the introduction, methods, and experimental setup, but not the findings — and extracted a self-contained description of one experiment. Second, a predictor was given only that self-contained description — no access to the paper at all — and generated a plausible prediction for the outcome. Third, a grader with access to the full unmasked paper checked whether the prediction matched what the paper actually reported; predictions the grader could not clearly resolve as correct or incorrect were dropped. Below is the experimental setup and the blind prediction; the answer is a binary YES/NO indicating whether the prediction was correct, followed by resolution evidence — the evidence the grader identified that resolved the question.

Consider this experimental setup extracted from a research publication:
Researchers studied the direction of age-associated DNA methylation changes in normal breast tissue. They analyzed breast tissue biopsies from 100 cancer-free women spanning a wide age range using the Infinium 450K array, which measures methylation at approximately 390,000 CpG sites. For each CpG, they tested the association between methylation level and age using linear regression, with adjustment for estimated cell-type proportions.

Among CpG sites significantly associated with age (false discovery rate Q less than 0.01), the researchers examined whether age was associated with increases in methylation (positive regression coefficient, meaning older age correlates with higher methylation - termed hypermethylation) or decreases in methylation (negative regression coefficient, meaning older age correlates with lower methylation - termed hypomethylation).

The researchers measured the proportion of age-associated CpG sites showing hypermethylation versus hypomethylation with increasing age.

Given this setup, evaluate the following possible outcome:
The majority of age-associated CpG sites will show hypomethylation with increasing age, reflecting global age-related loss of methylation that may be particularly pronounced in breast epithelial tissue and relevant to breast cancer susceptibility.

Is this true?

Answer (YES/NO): NO